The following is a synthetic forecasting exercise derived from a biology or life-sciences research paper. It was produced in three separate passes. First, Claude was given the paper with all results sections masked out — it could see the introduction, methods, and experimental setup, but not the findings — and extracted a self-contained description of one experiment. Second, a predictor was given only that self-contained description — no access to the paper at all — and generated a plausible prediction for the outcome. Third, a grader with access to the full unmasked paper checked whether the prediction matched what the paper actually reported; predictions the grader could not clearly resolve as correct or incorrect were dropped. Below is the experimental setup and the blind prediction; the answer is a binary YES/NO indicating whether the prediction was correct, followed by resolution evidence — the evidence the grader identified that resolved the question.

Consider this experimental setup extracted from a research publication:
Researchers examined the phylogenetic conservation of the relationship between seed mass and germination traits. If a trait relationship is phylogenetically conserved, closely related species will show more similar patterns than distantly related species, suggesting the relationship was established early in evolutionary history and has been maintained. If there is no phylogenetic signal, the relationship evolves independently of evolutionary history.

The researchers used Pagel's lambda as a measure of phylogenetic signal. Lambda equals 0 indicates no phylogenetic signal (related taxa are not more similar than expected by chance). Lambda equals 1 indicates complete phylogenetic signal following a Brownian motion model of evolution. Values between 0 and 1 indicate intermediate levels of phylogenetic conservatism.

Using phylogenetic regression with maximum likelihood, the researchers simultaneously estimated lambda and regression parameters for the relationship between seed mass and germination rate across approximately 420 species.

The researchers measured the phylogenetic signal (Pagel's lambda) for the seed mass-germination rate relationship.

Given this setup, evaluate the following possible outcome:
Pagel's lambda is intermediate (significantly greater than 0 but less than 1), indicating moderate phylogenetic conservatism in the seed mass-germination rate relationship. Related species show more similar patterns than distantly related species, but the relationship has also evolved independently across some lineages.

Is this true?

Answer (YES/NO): NO